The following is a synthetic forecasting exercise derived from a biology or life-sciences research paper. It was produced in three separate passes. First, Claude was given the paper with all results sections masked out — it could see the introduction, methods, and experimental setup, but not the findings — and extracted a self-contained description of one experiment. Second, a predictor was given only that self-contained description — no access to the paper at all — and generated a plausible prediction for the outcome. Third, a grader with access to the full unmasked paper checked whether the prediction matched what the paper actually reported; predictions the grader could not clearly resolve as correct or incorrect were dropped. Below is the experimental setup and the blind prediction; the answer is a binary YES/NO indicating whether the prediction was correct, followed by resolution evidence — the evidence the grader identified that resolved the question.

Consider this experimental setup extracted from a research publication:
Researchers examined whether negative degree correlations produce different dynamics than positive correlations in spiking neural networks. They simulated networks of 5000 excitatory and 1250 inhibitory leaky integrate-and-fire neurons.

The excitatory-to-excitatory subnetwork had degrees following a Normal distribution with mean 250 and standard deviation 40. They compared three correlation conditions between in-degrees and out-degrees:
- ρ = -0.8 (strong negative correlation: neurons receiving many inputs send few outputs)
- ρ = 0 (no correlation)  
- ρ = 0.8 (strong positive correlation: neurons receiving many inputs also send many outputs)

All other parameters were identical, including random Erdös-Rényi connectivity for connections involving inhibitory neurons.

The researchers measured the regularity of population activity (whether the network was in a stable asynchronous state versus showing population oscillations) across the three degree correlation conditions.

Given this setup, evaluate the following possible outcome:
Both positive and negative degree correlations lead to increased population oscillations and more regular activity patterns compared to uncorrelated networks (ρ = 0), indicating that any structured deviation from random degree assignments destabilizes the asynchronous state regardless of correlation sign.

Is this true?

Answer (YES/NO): NO